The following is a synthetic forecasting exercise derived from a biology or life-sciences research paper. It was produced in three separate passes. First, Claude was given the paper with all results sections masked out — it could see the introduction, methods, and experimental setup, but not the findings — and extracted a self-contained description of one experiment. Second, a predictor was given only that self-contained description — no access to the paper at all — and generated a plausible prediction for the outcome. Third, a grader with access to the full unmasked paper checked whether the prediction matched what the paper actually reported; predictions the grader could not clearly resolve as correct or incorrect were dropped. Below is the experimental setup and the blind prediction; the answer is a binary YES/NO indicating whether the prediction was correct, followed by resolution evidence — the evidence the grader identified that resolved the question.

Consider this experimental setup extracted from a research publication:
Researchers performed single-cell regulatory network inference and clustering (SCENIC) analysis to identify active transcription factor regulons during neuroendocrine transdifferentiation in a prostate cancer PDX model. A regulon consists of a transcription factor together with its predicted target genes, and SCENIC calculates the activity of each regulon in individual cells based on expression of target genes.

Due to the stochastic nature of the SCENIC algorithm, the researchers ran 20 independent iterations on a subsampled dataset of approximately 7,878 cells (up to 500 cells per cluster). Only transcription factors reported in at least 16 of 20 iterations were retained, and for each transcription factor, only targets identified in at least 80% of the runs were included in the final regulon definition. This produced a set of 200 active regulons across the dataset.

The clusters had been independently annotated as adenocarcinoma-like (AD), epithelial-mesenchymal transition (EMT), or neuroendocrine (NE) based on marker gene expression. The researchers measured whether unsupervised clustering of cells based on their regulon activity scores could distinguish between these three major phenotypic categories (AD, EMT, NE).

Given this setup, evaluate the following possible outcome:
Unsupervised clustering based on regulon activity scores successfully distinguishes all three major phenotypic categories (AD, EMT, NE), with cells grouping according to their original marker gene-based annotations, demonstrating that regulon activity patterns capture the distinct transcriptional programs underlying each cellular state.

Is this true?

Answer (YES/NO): YES